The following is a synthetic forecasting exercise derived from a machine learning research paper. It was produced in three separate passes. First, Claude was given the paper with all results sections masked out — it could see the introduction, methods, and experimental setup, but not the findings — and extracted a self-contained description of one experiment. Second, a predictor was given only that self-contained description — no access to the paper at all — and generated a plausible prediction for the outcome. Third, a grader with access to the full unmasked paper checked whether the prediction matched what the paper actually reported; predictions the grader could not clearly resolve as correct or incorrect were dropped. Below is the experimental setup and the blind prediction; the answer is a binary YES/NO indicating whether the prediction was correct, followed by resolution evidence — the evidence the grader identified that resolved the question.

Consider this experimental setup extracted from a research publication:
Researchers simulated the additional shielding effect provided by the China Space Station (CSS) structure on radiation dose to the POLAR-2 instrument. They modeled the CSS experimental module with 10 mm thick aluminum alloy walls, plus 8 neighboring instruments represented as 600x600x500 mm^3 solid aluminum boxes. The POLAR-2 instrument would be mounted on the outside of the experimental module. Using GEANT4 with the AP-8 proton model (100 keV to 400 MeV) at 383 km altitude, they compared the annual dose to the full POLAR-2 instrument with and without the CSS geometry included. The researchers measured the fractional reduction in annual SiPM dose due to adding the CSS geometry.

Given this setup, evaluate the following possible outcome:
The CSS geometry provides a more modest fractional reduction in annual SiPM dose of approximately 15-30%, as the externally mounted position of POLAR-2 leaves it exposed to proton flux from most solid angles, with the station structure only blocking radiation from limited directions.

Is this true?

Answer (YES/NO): NO